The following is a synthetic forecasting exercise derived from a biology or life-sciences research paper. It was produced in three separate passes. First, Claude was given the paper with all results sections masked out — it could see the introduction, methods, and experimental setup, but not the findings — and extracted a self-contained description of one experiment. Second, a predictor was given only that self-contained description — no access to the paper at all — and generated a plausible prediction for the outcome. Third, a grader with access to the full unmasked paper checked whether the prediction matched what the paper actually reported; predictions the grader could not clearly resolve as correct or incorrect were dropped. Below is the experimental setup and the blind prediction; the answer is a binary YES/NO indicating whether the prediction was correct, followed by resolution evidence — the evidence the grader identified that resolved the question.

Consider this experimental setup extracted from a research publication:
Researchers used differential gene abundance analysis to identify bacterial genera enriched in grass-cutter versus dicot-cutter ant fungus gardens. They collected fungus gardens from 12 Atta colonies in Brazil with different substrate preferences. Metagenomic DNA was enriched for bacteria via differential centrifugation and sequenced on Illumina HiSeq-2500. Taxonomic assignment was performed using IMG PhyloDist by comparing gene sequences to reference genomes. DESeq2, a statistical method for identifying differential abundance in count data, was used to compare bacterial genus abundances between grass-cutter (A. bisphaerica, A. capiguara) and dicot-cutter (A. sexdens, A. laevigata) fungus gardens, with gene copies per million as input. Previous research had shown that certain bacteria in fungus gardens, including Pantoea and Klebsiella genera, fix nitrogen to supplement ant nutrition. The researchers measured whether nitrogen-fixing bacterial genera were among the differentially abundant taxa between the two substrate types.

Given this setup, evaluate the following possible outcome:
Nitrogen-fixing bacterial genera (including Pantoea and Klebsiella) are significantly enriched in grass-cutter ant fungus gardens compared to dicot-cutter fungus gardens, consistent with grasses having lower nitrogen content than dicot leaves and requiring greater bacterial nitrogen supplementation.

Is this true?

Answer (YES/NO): NO